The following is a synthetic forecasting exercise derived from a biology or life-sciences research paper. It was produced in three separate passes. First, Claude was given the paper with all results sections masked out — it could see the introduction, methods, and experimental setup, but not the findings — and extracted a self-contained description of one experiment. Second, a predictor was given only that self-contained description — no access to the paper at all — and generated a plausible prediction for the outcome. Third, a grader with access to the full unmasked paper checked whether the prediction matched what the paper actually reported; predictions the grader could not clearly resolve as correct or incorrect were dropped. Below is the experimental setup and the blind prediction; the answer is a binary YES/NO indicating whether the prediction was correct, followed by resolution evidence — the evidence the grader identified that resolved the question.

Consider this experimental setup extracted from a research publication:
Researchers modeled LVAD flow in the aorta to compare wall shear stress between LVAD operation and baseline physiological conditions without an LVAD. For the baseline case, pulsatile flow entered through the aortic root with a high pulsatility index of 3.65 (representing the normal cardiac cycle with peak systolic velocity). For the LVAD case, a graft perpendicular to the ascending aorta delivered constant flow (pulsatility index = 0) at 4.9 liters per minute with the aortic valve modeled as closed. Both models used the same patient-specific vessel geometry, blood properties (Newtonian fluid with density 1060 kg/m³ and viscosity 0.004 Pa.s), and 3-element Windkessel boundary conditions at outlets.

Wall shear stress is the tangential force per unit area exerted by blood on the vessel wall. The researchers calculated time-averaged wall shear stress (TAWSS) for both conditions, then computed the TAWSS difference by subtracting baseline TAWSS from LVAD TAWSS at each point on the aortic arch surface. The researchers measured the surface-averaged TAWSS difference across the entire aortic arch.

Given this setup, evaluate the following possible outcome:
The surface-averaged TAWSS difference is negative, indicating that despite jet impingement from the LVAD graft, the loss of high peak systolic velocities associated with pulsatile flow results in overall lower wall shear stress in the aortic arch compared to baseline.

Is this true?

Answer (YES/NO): NO